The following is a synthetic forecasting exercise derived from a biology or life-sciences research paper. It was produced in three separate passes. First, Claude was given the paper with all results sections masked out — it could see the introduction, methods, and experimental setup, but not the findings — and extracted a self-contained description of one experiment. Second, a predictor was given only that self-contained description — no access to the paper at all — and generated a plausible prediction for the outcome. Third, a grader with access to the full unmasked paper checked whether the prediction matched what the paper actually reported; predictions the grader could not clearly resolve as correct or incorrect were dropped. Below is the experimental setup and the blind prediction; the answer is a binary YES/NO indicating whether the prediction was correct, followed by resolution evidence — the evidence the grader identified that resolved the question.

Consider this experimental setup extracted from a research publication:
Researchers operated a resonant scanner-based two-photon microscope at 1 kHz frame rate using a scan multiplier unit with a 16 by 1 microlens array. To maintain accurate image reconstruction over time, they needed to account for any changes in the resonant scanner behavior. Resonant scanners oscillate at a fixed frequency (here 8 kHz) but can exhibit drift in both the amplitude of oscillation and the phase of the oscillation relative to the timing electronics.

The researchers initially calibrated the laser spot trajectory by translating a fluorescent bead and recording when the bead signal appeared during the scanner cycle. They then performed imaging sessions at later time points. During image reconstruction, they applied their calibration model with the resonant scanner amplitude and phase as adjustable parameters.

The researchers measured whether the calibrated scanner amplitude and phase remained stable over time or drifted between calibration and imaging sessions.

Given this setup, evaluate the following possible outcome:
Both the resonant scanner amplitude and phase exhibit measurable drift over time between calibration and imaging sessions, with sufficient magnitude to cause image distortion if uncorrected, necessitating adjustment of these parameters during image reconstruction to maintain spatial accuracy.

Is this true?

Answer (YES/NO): YES